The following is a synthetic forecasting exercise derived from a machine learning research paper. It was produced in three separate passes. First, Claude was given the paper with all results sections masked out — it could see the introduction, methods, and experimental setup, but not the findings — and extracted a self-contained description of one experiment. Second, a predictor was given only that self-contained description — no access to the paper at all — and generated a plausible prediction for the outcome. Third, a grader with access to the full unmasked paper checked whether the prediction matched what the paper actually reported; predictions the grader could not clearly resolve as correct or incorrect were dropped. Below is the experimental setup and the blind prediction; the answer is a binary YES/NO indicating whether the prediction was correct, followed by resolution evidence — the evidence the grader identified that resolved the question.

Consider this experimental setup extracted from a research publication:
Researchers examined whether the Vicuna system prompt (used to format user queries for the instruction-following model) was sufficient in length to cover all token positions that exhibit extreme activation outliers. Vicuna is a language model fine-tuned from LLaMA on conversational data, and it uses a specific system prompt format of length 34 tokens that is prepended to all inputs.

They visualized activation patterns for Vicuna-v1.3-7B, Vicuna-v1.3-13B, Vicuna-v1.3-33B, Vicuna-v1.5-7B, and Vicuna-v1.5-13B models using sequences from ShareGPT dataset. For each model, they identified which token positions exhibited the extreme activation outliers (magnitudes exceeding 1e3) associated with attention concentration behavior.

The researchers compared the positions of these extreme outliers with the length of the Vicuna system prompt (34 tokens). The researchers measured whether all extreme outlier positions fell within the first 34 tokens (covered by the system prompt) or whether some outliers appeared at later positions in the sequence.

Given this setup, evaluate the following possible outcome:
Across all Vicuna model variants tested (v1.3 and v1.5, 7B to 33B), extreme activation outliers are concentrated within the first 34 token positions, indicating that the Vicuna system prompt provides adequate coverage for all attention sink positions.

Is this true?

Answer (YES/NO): YES